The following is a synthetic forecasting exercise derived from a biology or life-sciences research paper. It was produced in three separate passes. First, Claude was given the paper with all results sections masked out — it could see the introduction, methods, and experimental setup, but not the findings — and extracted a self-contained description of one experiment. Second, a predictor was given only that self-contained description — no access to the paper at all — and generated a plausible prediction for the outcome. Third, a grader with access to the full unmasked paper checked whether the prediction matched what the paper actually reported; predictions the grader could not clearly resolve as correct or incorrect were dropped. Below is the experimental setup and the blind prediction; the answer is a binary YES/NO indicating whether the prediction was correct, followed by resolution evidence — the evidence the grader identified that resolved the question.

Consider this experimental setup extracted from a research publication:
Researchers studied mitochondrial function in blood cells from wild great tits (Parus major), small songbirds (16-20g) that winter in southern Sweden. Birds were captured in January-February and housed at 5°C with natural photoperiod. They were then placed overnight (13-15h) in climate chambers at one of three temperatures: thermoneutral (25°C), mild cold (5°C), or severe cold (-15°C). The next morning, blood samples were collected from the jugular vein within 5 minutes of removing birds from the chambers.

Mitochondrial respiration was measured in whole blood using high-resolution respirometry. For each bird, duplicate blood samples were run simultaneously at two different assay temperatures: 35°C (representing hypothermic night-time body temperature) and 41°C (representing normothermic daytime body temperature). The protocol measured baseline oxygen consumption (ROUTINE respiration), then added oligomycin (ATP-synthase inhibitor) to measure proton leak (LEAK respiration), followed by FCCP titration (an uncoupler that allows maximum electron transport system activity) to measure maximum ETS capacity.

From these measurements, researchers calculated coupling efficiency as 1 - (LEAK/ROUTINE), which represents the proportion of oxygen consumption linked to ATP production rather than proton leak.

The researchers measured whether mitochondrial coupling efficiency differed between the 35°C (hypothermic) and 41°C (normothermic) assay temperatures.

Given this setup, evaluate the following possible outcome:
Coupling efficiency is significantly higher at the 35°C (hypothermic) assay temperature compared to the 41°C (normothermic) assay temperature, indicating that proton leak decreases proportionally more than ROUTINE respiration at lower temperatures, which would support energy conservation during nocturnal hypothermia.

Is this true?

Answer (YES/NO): YES